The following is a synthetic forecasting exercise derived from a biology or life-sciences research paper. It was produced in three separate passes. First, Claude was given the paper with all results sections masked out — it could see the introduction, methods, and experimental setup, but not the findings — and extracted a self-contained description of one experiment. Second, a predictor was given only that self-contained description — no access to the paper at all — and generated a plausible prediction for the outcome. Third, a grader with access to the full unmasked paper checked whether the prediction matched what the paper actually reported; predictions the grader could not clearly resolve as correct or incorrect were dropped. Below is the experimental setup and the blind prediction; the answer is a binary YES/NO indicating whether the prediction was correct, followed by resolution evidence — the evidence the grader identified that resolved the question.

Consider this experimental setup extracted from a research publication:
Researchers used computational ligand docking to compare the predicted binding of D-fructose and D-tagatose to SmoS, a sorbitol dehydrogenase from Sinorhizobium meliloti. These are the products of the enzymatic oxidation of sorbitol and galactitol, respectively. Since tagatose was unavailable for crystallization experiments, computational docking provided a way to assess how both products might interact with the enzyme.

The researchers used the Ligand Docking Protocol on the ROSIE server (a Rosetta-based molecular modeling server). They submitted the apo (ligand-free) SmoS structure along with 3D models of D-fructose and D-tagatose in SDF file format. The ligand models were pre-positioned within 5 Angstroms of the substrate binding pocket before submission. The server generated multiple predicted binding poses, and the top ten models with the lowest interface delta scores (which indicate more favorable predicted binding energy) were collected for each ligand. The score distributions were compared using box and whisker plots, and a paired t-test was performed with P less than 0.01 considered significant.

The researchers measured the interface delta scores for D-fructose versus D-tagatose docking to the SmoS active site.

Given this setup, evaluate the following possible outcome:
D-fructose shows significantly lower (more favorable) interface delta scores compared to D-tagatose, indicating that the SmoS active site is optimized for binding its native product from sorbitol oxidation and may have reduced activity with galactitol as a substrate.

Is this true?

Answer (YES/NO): NO